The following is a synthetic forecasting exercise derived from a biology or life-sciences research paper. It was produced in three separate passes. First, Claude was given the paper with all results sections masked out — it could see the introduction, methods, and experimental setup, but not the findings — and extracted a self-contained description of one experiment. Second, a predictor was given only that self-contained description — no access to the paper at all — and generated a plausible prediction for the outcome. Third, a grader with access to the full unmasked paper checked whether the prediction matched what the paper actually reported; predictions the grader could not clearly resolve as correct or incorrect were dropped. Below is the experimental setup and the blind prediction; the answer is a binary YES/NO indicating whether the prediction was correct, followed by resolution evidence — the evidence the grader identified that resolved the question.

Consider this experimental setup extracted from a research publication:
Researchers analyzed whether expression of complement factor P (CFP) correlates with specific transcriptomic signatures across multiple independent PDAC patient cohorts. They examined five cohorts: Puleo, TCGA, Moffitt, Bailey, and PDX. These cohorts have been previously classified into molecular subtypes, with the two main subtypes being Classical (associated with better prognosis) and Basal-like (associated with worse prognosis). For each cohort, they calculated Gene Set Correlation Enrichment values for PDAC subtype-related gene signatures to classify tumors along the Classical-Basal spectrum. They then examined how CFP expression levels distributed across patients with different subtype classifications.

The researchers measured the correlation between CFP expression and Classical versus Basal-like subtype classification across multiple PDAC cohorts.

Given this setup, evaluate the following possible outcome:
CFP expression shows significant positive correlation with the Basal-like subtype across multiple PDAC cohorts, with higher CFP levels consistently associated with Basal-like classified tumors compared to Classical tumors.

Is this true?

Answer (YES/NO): NO